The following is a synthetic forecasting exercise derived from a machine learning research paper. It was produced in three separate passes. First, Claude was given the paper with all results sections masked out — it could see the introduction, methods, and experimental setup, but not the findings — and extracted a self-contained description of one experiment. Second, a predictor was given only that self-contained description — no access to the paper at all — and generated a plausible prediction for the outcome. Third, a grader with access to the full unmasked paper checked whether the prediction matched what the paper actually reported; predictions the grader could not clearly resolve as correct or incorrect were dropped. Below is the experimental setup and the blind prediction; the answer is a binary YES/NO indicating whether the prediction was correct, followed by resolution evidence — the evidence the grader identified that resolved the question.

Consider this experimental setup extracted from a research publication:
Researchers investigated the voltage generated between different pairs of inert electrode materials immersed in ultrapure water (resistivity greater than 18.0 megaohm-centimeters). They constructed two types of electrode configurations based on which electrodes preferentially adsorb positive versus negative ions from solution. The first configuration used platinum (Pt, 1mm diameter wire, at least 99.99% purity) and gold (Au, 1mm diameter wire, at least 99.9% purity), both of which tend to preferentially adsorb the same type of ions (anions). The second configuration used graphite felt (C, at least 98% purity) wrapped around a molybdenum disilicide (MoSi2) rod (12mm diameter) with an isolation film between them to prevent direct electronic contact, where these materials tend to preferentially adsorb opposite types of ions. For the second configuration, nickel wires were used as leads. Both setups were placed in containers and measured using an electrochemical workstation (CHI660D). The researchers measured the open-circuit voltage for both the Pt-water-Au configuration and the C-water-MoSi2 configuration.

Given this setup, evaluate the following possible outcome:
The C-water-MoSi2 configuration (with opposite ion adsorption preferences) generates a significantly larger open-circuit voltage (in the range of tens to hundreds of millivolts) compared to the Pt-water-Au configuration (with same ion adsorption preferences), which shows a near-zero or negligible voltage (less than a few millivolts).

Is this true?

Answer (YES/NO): NO